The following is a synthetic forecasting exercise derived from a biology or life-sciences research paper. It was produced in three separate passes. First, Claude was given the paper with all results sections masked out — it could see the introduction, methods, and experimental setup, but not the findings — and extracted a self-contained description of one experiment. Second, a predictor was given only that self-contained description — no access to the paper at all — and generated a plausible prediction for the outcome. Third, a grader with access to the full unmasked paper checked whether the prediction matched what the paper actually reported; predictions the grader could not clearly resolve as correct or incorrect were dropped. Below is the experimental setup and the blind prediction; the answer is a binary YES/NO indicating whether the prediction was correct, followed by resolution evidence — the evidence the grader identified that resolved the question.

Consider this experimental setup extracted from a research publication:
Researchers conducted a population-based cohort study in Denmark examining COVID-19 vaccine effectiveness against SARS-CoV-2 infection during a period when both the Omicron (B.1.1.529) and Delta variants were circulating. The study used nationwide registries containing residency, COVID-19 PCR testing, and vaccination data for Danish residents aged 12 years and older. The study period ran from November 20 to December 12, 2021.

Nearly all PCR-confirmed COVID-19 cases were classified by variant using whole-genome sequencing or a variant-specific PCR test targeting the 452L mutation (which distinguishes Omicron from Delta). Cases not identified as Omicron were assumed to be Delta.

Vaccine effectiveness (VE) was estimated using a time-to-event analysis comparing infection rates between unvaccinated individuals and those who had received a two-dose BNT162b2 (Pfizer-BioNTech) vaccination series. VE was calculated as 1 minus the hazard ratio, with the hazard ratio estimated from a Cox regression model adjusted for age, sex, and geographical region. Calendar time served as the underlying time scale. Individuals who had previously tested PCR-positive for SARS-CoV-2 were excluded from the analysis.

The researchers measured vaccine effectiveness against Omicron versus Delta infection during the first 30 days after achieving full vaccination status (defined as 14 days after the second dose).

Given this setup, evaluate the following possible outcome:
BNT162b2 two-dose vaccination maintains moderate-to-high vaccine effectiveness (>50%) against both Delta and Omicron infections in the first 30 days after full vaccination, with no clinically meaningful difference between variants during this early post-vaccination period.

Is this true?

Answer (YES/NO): NO